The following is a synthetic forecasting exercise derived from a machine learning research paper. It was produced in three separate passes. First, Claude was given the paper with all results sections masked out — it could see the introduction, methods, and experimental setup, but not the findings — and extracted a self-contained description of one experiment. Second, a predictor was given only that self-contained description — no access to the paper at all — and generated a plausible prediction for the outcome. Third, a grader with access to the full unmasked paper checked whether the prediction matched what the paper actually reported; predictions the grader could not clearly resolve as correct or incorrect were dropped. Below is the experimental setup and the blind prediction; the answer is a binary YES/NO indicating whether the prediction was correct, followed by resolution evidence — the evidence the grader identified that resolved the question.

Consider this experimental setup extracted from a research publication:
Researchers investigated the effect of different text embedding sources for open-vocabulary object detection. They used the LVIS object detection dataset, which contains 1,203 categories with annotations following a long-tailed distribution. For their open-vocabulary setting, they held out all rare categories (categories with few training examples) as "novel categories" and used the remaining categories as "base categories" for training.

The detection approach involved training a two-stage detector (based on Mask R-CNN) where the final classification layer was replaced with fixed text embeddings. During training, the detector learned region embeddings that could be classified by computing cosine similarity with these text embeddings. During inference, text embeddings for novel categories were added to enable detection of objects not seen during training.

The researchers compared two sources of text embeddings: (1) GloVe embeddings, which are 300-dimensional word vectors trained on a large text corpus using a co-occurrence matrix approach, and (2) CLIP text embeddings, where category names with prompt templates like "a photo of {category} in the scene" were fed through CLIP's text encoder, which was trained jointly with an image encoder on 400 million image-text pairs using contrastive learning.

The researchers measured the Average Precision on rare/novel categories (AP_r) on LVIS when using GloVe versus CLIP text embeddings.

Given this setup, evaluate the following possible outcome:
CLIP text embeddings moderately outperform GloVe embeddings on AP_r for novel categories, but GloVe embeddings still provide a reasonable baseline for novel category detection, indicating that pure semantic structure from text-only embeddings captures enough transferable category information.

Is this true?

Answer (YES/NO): NO